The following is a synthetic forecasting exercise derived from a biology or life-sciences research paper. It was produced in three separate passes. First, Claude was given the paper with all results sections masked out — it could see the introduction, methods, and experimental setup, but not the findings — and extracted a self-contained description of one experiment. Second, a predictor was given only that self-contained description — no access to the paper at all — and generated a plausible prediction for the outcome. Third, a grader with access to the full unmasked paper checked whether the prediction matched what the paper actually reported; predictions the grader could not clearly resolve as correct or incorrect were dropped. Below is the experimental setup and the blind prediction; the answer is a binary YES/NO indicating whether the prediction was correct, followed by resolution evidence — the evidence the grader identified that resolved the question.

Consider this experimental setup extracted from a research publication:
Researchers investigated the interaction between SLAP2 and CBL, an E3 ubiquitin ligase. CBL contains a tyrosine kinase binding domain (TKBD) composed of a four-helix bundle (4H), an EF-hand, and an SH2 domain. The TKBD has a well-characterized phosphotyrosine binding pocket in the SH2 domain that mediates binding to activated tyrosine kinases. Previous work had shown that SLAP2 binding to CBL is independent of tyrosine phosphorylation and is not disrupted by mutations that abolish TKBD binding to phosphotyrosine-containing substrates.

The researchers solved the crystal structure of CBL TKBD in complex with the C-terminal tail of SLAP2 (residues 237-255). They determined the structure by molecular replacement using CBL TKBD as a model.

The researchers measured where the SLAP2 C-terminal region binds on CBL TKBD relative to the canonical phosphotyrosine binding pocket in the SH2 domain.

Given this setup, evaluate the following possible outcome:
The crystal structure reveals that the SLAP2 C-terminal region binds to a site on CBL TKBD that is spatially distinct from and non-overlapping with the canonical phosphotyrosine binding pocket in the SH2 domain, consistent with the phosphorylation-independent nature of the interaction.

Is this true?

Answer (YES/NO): YES